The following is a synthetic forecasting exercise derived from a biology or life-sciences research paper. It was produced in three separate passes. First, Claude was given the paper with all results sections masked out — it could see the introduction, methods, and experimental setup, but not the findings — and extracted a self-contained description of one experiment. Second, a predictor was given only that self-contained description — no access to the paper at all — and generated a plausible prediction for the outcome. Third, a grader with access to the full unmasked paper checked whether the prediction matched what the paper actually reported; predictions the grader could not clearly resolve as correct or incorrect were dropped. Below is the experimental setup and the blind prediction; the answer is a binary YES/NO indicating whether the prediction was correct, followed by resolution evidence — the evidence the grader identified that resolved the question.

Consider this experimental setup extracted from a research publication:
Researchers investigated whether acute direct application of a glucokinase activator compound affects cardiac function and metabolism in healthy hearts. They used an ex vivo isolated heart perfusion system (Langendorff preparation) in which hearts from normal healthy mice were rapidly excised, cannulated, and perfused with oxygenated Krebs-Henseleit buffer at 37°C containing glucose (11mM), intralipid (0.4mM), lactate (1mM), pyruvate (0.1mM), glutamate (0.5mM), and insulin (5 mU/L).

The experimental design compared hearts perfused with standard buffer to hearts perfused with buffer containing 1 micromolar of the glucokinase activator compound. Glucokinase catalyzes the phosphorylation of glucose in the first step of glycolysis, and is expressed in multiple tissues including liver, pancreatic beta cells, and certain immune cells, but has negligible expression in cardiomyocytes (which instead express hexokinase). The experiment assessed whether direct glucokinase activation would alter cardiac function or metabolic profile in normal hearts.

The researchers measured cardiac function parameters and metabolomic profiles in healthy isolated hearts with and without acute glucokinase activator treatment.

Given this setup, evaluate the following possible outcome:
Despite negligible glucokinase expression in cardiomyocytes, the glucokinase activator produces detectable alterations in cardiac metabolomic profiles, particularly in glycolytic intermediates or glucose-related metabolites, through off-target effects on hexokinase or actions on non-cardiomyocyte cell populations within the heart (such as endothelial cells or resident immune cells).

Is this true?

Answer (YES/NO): NO